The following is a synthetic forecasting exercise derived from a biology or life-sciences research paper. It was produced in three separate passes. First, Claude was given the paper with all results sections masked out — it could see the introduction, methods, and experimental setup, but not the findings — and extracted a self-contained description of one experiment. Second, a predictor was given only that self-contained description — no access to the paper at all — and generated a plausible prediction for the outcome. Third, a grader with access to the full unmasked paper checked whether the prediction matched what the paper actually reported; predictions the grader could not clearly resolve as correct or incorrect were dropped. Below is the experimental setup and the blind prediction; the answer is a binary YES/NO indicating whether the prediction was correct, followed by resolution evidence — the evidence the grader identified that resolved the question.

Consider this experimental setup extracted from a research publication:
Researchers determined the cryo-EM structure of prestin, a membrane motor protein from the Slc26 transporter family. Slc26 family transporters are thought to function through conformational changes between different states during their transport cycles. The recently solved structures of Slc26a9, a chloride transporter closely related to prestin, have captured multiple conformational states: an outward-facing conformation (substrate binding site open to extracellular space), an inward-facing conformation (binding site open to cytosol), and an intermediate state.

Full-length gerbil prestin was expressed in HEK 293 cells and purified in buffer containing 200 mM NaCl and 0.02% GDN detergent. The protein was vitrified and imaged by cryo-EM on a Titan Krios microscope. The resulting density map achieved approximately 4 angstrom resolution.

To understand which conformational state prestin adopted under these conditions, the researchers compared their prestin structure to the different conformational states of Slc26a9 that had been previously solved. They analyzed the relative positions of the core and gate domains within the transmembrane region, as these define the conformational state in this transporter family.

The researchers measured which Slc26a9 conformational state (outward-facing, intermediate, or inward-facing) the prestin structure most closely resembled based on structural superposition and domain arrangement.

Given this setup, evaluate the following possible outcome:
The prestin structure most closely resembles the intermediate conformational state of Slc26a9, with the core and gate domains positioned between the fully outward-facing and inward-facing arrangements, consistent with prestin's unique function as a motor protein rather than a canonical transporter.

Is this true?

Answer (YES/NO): YES